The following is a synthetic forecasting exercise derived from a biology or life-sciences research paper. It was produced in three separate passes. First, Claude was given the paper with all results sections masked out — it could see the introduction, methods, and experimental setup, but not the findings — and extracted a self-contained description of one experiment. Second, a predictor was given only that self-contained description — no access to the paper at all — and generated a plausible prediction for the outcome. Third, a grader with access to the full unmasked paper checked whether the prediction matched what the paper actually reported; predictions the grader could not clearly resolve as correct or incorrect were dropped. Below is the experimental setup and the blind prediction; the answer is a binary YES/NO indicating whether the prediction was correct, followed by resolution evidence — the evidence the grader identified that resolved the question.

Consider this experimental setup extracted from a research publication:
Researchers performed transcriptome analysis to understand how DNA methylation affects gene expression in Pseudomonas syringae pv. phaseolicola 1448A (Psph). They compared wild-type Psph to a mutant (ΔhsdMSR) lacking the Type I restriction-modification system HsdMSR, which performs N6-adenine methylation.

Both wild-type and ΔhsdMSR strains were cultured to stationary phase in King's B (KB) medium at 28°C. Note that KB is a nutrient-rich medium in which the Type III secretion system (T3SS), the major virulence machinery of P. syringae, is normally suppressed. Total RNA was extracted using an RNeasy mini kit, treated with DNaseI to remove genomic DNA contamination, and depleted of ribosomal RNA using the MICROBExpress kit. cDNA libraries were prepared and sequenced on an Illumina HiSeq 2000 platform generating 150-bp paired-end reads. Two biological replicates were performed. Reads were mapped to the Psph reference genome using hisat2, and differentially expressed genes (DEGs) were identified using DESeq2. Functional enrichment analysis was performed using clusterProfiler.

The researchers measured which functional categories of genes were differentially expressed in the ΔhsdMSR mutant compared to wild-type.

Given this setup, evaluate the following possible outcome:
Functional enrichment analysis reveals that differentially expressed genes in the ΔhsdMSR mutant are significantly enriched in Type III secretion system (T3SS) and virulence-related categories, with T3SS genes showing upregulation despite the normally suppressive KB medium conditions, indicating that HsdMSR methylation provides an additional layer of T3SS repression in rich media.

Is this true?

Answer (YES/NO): NO